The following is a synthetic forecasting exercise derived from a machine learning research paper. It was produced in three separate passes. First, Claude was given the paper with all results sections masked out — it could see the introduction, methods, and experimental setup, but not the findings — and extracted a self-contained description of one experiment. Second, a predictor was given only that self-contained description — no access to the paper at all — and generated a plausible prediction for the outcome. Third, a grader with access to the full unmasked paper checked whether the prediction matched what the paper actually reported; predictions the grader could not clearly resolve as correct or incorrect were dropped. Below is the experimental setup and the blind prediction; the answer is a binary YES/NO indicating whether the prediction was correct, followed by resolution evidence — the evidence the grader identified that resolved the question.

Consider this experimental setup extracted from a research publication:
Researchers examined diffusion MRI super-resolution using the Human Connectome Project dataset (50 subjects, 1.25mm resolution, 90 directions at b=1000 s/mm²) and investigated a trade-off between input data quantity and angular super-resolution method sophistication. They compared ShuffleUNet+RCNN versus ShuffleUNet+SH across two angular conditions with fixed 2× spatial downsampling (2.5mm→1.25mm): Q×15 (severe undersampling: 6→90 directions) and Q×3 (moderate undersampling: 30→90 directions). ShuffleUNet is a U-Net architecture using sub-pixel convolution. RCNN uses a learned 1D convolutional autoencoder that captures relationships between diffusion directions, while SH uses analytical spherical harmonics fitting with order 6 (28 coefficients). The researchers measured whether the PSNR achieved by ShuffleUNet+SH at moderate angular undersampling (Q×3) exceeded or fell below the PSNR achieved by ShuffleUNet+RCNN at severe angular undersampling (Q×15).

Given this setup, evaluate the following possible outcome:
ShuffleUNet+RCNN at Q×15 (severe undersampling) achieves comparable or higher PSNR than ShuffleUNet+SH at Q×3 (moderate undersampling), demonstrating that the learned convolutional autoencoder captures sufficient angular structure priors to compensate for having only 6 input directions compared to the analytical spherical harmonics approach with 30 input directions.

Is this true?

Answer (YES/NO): NO